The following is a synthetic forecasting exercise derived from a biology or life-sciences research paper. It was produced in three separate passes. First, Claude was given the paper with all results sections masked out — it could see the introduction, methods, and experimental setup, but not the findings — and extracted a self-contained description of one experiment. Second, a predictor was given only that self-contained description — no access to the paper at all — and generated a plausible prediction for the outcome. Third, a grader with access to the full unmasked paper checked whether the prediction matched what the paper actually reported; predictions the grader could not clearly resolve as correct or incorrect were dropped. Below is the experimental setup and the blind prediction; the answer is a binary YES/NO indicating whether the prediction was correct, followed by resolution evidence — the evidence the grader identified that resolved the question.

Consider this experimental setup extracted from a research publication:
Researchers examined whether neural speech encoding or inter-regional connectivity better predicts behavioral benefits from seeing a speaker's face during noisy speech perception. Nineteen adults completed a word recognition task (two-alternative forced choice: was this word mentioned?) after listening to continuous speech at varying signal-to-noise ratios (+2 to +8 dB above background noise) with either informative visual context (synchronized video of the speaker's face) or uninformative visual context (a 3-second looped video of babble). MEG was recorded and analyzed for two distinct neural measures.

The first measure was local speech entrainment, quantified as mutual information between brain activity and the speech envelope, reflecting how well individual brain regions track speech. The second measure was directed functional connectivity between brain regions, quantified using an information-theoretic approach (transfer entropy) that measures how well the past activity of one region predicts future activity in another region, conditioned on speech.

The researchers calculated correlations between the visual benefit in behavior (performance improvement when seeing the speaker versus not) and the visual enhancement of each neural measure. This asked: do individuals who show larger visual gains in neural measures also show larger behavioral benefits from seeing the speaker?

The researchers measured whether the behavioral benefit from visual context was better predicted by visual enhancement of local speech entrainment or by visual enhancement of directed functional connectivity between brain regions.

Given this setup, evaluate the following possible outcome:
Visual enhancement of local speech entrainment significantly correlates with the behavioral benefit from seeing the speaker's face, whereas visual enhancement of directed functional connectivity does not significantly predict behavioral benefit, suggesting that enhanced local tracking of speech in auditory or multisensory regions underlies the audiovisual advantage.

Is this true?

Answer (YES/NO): NO